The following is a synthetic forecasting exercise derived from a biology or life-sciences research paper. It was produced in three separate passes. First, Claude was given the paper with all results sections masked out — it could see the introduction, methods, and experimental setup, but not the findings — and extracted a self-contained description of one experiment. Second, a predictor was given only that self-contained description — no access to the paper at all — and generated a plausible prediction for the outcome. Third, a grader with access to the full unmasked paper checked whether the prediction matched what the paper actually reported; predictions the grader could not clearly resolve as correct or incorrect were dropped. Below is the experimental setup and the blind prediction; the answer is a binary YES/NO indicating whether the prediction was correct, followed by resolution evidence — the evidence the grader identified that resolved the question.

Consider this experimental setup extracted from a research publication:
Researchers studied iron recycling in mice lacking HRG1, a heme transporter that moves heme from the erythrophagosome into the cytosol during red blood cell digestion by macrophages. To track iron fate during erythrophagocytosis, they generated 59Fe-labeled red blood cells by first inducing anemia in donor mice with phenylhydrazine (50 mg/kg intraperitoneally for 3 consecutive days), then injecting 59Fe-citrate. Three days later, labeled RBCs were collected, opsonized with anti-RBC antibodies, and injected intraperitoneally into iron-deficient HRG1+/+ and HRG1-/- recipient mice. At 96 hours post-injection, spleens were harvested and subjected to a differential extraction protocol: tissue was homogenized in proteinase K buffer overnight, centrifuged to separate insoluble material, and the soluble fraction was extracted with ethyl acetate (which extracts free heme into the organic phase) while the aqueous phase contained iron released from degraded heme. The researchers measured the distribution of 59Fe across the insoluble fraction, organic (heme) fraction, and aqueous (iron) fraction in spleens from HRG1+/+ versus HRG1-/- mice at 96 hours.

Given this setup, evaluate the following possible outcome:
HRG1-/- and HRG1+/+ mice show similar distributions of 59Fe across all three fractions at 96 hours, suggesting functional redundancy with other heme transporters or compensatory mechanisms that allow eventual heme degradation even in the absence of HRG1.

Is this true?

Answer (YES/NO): NO